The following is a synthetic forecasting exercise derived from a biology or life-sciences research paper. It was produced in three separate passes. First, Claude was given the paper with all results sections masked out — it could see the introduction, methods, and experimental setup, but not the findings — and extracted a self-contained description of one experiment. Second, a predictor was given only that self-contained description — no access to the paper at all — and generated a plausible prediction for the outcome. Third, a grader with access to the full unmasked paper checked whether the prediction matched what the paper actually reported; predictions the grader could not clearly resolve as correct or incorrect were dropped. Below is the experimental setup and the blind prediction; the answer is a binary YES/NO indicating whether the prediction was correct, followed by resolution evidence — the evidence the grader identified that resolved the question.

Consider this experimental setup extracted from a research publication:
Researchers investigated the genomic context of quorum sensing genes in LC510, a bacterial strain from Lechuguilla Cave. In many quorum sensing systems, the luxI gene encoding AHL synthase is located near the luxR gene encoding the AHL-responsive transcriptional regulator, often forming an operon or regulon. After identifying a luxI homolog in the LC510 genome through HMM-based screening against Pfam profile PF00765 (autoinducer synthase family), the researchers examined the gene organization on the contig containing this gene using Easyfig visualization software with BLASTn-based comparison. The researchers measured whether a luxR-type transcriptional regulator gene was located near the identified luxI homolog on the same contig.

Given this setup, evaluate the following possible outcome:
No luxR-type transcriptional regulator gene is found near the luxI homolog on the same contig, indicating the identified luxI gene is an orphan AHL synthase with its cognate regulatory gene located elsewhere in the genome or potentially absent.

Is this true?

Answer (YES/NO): NO